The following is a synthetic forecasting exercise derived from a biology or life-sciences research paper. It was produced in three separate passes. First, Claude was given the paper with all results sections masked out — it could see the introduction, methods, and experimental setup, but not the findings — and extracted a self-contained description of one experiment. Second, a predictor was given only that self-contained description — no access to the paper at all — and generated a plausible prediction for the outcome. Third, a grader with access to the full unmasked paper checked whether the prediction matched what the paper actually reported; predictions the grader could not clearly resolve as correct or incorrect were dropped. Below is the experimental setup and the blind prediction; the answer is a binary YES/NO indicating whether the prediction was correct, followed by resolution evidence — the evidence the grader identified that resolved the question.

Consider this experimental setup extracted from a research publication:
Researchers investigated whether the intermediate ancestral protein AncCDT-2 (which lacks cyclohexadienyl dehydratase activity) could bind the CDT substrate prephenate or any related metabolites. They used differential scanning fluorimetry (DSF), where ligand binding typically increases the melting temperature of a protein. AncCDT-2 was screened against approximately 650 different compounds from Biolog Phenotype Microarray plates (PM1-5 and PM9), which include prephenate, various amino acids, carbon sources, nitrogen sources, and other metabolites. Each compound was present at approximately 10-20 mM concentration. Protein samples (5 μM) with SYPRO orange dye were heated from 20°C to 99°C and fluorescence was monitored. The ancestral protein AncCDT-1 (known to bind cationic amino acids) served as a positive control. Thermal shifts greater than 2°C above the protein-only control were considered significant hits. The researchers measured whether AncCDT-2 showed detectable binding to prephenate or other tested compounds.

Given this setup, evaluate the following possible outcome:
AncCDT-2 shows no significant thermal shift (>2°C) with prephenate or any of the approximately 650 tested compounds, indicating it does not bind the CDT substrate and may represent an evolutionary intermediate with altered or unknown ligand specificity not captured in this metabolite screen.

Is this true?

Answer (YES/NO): NO